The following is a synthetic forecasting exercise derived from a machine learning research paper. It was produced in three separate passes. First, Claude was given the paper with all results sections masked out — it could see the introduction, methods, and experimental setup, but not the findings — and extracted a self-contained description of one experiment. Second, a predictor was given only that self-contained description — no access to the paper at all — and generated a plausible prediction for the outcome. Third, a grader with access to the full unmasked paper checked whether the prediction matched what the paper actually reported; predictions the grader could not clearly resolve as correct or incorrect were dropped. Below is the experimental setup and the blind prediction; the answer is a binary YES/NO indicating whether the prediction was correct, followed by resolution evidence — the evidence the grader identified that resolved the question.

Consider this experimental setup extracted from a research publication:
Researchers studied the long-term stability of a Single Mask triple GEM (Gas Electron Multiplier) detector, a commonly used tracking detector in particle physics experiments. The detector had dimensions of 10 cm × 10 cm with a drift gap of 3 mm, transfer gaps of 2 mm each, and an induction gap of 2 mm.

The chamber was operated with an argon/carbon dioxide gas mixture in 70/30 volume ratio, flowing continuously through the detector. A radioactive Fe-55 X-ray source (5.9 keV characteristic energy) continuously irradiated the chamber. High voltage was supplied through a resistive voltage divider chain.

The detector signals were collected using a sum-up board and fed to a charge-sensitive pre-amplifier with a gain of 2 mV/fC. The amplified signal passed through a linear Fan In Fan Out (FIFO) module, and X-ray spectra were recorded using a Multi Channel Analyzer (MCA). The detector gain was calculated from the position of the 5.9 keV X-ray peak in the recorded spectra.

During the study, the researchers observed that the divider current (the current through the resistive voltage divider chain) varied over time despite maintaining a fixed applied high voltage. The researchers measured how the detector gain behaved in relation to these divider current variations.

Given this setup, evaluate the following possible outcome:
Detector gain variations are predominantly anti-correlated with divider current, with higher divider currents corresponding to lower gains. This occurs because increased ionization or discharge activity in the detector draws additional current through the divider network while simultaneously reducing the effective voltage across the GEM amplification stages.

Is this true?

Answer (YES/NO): NO